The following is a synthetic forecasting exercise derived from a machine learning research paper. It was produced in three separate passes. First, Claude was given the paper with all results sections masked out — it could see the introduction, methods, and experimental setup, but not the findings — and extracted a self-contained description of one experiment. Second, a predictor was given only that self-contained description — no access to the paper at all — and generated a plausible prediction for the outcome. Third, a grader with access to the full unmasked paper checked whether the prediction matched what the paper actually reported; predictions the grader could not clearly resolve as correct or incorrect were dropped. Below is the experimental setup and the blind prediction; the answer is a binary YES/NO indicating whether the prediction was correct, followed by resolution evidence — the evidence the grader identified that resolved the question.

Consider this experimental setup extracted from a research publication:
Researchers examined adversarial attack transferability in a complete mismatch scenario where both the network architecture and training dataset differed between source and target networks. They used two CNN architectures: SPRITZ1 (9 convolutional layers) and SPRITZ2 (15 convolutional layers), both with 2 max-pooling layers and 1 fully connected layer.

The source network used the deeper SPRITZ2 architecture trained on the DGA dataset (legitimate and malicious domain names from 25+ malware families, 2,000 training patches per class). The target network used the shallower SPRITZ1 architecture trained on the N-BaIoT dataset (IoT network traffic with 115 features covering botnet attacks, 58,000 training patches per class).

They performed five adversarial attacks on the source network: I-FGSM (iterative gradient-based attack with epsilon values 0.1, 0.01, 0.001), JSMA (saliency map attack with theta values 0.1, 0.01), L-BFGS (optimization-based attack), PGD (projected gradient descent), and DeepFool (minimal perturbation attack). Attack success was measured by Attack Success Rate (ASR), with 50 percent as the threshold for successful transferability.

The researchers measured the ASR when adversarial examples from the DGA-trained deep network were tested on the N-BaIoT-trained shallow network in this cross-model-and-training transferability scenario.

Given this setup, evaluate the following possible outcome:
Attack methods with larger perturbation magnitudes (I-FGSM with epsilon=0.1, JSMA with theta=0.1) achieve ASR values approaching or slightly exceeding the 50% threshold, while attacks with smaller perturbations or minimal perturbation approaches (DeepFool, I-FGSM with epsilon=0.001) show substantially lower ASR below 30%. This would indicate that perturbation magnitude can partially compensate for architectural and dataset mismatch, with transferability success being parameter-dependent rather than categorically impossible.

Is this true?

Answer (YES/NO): NO